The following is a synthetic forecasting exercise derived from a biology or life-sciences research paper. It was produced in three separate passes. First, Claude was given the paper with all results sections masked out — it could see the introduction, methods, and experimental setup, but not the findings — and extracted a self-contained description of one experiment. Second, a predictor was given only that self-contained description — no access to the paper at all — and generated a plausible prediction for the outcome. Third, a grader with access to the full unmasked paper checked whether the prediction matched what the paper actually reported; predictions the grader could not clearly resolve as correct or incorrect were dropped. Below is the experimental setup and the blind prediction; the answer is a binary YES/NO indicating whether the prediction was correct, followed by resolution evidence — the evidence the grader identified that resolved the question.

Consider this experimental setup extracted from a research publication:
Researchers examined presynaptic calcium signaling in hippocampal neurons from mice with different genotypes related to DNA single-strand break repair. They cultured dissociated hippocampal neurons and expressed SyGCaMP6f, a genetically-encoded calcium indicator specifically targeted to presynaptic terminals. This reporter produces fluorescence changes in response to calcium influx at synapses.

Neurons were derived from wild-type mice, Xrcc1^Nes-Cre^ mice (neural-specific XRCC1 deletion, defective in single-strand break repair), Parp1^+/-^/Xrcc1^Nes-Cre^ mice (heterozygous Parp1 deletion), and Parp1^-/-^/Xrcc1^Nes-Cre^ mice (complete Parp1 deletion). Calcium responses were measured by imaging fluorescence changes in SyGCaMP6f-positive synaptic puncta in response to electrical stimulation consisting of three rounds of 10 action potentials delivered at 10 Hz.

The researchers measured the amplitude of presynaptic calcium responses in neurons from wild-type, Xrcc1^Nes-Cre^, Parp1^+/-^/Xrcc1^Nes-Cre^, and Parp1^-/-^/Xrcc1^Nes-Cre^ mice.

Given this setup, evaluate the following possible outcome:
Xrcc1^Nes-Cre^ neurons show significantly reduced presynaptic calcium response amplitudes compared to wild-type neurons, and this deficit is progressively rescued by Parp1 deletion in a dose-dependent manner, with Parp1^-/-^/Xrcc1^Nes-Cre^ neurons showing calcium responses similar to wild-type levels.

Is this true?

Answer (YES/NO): NO